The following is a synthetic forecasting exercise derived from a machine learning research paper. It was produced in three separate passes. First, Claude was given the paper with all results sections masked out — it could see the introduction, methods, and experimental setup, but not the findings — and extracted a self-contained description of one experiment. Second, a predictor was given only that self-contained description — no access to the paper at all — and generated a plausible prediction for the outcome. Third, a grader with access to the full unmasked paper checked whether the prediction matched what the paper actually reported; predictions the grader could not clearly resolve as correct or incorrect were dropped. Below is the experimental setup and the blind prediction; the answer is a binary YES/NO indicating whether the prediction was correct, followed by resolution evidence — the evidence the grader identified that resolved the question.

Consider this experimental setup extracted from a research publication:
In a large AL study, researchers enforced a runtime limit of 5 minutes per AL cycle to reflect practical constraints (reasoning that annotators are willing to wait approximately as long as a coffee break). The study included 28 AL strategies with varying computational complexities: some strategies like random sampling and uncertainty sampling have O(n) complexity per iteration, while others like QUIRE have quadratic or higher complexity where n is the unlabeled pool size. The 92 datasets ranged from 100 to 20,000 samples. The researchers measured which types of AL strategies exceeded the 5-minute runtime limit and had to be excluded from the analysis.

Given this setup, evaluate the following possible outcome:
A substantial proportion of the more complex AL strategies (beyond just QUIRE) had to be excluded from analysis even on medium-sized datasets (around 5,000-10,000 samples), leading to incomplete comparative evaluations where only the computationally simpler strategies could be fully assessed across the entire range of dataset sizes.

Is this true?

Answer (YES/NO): NO